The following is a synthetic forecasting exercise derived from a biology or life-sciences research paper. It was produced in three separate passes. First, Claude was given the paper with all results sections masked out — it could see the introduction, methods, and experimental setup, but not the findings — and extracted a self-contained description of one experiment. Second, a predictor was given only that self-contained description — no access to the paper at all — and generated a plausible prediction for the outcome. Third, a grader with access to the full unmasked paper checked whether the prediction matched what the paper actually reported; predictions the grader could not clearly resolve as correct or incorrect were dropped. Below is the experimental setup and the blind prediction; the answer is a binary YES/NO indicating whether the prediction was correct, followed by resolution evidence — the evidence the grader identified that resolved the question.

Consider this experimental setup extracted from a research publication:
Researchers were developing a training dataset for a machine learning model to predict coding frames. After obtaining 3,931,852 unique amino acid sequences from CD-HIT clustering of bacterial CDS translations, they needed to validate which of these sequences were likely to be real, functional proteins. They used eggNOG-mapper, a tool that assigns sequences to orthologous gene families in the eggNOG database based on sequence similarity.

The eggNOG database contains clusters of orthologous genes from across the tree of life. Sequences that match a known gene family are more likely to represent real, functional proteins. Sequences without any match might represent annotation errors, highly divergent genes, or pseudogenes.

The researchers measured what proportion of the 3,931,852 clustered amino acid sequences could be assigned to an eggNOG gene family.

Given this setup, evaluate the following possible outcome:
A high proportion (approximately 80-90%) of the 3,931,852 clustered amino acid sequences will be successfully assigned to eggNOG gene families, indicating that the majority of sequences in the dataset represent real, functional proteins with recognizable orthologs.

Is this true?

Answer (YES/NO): YES